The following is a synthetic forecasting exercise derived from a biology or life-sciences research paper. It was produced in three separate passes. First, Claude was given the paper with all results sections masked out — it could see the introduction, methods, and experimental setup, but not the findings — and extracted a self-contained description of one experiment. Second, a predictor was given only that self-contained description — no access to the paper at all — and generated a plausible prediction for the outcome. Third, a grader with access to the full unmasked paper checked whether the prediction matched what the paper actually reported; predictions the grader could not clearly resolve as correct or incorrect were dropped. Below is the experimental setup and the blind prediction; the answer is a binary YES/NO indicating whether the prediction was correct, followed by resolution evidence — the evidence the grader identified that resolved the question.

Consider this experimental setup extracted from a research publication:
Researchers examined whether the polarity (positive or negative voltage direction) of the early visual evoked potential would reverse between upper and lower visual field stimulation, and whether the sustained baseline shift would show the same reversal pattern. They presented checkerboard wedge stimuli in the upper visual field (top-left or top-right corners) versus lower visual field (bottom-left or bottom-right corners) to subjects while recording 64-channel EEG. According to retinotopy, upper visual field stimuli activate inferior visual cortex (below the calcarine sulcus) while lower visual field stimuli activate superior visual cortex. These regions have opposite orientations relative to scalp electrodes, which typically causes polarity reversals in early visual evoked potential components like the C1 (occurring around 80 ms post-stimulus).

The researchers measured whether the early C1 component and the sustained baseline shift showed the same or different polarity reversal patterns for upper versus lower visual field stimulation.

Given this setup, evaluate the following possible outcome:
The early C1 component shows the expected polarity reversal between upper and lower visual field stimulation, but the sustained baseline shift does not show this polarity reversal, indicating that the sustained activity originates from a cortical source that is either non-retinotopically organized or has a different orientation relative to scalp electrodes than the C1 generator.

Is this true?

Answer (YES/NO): YES